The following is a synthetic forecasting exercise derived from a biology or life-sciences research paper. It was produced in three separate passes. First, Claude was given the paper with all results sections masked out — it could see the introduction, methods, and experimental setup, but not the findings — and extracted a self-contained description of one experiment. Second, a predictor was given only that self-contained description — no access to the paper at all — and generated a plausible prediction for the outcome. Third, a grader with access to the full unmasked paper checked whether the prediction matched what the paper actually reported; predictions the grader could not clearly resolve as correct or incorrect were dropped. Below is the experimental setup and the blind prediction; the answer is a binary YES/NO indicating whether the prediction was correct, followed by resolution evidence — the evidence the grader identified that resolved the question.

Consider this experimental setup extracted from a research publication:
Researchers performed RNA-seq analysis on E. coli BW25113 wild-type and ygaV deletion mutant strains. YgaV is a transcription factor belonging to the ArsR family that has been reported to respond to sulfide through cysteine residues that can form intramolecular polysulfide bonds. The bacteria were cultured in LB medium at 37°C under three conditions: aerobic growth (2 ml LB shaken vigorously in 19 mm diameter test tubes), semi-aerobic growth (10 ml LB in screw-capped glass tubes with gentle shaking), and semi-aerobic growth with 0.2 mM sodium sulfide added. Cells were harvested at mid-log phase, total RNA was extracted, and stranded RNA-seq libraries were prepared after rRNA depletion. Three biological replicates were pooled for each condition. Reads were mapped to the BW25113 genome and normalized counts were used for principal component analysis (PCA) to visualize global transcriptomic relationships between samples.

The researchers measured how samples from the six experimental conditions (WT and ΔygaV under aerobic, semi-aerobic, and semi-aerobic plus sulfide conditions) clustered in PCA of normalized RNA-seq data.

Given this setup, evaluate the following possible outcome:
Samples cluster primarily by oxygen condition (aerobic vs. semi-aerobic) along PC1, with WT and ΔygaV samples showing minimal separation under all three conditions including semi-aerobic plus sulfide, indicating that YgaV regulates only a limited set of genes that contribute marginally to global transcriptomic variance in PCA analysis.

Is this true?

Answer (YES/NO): NO